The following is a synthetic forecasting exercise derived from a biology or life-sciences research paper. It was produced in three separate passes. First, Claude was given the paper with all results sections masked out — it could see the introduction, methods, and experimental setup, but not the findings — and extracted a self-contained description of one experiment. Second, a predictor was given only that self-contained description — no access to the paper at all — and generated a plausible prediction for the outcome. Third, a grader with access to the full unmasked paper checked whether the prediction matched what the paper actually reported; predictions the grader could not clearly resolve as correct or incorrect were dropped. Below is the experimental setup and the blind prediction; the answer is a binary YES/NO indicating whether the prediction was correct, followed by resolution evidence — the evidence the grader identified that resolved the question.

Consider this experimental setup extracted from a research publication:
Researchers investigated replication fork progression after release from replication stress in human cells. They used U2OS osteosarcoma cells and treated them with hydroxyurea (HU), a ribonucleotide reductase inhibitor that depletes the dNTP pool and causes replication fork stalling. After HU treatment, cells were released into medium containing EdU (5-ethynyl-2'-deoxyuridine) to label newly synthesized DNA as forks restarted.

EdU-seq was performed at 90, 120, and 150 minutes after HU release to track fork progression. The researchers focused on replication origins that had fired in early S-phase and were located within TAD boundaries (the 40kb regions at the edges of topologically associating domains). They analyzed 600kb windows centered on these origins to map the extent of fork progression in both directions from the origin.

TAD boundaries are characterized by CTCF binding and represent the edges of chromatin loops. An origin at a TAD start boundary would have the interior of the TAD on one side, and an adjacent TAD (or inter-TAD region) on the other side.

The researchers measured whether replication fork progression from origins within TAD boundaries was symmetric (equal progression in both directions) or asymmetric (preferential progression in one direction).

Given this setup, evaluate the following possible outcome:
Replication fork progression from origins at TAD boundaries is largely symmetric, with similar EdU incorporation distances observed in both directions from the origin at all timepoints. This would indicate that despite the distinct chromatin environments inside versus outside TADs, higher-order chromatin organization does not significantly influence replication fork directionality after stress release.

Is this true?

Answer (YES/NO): NO